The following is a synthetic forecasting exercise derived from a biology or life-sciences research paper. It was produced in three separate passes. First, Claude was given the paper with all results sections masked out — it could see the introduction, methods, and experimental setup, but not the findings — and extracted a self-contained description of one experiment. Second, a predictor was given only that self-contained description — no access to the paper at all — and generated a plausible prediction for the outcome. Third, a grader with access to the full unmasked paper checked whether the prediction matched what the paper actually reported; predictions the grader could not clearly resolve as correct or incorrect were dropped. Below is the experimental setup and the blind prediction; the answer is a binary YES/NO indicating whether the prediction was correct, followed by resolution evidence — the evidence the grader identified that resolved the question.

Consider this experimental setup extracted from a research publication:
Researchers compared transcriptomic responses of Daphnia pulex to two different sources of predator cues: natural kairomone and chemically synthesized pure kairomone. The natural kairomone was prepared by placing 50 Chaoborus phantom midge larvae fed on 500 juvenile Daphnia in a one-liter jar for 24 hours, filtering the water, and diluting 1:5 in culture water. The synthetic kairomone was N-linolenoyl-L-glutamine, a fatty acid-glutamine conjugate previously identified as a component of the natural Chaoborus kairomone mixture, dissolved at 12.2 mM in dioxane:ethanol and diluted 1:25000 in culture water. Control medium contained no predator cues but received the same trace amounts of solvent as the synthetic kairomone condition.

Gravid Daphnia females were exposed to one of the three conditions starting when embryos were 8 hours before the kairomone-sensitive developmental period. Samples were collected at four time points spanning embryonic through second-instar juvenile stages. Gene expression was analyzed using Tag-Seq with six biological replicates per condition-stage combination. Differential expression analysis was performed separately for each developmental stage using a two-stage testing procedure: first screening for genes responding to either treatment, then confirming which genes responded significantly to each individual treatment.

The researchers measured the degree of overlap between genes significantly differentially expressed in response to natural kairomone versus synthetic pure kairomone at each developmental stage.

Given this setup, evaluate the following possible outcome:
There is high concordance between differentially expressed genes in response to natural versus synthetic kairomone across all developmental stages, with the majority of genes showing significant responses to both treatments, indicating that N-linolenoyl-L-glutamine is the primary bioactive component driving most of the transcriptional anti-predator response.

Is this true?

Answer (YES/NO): NO